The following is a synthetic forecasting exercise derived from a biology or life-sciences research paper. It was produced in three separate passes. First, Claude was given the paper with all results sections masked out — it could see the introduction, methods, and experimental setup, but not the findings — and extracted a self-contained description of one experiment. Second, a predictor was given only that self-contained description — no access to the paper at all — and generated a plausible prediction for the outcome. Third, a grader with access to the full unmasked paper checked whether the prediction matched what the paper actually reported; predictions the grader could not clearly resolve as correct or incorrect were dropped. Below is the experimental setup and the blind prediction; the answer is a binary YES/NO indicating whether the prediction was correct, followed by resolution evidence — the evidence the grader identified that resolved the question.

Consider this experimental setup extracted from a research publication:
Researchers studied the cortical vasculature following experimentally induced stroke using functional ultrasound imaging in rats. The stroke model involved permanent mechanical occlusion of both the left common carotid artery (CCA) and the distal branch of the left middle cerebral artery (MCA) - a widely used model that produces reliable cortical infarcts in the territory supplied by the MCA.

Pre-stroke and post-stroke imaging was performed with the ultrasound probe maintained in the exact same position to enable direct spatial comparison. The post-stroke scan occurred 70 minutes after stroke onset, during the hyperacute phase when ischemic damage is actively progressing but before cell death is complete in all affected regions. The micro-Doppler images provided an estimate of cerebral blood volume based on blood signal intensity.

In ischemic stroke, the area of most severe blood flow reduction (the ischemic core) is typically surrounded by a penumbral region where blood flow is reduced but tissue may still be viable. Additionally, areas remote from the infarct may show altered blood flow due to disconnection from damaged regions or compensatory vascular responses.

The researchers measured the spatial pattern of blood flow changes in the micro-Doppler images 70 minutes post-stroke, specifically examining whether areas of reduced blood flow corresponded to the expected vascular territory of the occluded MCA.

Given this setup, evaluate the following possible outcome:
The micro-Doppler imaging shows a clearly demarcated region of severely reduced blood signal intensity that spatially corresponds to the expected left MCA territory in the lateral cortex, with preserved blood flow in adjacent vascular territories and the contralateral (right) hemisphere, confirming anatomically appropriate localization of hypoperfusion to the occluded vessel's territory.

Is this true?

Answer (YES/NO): YES